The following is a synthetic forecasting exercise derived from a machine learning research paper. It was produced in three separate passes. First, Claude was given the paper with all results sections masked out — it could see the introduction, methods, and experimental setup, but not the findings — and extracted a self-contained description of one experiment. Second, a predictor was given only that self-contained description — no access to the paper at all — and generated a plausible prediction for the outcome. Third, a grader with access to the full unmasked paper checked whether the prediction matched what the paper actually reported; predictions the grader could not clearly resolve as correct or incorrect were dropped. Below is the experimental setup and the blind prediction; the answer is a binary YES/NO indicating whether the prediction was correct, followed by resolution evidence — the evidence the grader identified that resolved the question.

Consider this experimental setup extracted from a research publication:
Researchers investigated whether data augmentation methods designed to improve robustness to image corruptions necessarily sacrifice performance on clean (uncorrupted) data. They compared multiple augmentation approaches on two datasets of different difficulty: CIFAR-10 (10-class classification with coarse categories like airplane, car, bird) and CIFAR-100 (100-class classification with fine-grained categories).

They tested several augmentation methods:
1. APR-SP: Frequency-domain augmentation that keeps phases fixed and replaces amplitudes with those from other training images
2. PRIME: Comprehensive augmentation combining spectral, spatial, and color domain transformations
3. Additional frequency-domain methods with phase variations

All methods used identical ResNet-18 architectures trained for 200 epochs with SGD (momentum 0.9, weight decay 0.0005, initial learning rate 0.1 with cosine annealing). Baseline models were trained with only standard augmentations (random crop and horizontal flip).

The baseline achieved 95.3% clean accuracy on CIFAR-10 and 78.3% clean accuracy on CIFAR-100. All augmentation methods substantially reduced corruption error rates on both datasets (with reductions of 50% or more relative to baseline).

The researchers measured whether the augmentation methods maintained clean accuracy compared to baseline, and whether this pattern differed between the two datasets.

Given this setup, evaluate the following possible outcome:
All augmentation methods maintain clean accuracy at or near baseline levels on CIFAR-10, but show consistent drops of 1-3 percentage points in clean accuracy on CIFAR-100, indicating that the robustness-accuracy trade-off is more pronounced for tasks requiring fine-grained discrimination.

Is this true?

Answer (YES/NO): NO